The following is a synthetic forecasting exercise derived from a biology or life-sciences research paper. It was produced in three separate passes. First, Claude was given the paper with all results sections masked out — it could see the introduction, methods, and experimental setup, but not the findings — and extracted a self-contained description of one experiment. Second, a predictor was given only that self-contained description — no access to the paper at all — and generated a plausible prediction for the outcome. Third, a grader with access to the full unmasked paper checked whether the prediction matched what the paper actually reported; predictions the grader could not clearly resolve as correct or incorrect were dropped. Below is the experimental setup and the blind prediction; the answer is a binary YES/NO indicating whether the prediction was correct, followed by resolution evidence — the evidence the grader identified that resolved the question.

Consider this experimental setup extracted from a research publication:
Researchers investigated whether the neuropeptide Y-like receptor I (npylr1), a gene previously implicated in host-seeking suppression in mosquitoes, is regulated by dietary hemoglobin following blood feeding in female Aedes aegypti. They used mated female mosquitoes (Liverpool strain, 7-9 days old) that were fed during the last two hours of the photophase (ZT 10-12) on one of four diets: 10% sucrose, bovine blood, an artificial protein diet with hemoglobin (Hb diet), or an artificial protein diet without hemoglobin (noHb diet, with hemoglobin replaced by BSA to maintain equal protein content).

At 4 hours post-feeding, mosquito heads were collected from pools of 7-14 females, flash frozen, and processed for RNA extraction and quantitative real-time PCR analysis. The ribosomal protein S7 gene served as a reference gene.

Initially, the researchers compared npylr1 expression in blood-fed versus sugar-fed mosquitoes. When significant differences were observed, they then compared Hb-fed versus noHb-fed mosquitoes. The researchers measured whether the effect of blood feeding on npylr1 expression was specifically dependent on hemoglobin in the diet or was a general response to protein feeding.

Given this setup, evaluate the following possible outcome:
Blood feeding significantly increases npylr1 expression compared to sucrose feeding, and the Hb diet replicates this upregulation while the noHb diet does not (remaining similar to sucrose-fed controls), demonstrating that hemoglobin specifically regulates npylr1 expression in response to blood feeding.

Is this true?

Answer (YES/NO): NO